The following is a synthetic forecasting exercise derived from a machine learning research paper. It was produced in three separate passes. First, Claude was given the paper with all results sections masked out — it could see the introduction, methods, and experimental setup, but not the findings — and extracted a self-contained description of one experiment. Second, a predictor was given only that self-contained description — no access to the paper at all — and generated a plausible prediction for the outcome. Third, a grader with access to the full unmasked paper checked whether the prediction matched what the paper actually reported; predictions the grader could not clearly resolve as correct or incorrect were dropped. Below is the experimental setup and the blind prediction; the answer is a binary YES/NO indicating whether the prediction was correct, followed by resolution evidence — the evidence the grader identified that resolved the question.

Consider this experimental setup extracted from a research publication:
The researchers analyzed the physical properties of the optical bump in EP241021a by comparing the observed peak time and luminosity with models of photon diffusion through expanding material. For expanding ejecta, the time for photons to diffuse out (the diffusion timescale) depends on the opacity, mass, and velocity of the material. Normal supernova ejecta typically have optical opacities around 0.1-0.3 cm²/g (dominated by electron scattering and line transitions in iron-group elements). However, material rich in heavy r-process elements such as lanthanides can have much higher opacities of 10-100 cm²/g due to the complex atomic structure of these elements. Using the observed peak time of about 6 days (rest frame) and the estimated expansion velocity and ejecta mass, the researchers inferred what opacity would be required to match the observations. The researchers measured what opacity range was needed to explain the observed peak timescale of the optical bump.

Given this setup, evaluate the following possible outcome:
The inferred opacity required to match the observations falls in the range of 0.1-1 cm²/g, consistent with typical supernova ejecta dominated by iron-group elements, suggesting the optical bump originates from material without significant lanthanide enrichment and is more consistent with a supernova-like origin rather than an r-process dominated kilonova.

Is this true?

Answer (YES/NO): NO